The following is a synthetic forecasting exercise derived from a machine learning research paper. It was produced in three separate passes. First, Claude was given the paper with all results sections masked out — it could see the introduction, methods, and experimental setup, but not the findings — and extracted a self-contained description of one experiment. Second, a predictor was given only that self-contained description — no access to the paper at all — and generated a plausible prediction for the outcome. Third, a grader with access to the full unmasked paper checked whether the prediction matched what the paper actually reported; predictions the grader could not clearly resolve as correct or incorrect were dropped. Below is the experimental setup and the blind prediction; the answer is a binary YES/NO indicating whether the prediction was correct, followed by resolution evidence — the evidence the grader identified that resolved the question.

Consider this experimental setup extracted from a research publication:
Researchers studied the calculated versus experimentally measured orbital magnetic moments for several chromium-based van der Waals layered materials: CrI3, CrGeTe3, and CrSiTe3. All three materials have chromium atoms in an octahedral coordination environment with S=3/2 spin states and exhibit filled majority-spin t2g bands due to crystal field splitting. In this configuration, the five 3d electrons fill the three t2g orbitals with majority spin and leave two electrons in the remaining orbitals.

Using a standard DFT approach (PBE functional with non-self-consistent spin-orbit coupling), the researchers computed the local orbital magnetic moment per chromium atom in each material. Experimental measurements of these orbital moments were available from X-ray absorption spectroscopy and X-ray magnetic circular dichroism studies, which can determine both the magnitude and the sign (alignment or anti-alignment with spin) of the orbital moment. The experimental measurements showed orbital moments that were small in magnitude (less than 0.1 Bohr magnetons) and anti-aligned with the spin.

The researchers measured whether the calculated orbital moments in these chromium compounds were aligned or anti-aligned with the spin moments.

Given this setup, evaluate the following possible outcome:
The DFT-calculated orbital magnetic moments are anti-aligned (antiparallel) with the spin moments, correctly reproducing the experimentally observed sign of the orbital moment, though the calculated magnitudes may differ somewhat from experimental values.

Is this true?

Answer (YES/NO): NO